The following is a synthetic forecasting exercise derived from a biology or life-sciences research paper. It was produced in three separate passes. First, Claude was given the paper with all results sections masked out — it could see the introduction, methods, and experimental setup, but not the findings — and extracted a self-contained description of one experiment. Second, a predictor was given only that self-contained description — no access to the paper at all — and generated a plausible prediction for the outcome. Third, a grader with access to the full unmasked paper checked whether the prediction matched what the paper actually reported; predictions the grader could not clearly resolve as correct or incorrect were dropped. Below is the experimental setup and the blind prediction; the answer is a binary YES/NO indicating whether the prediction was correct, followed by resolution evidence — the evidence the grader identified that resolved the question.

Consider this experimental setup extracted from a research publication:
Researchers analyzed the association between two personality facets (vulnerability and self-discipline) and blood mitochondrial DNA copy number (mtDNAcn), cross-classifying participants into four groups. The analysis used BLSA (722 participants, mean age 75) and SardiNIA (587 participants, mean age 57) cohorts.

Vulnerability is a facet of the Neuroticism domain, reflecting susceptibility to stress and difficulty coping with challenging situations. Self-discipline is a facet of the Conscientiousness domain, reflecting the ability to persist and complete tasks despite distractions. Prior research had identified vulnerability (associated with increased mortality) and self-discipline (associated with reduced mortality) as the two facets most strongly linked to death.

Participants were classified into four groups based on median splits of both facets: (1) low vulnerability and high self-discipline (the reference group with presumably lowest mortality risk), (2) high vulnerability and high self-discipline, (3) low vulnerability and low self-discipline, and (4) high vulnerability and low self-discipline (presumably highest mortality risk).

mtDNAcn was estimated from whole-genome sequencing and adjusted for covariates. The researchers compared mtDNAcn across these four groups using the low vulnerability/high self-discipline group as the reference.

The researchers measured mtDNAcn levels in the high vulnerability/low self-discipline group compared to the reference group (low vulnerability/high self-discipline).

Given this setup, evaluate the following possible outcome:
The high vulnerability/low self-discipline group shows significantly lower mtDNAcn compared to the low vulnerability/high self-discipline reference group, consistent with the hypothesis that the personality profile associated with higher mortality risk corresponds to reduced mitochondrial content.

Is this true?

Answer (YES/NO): YES